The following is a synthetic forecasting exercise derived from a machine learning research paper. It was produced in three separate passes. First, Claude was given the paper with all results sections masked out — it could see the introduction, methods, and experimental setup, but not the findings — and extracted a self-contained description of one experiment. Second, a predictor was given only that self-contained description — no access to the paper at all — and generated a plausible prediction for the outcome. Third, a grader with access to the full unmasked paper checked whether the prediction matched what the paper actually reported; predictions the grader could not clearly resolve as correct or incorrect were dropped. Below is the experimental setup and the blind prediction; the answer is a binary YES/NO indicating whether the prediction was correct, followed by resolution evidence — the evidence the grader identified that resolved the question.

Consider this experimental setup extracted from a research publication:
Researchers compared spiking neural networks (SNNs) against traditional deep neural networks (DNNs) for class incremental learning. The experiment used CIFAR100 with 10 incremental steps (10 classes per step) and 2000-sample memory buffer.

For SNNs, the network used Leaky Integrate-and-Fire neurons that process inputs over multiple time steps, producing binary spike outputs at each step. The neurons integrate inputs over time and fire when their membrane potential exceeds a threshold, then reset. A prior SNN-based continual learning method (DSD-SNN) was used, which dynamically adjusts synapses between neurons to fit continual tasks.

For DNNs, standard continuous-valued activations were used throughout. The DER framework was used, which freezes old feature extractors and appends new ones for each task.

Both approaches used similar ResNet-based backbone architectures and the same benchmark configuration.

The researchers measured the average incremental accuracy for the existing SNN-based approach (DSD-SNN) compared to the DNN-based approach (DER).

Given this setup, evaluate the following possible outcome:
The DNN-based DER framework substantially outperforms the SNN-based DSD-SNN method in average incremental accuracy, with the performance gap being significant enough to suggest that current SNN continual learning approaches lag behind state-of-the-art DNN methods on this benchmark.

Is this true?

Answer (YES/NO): YES